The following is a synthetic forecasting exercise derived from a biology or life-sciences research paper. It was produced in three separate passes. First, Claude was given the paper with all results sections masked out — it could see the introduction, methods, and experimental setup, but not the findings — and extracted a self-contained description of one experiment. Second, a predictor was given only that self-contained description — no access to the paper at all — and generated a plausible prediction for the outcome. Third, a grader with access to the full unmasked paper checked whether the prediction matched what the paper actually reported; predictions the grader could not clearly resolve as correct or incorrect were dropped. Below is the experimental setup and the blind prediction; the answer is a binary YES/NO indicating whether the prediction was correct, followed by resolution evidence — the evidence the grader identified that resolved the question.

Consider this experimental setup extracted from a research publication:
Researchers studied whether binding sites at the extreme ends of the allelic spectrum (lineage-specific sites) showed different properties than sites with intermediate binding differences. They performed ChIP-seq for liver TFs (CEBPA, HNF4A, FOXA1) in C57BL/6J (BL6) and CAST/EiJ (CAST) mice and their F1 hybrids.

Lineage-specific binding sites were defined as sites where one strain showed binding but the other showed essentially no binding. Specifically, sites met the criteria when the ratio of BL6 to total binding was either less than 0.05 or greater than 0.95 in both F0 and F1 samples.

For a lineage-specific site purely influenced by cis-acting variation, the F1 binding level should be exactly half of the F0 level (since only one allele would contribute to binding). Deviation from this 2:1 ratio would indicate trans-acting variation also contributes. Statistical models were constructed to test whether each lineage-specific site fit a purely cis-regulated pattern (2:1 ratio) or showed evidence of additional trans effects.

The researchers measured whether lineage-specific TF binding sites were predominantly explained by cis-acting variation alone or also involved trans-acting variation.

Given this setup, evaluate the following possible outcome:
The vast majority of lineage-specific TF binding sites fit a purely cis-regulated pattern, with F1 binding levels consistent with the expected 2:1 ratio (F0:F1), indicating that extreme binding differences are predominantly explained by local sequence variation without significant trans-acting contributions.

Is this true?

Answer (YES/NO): YES